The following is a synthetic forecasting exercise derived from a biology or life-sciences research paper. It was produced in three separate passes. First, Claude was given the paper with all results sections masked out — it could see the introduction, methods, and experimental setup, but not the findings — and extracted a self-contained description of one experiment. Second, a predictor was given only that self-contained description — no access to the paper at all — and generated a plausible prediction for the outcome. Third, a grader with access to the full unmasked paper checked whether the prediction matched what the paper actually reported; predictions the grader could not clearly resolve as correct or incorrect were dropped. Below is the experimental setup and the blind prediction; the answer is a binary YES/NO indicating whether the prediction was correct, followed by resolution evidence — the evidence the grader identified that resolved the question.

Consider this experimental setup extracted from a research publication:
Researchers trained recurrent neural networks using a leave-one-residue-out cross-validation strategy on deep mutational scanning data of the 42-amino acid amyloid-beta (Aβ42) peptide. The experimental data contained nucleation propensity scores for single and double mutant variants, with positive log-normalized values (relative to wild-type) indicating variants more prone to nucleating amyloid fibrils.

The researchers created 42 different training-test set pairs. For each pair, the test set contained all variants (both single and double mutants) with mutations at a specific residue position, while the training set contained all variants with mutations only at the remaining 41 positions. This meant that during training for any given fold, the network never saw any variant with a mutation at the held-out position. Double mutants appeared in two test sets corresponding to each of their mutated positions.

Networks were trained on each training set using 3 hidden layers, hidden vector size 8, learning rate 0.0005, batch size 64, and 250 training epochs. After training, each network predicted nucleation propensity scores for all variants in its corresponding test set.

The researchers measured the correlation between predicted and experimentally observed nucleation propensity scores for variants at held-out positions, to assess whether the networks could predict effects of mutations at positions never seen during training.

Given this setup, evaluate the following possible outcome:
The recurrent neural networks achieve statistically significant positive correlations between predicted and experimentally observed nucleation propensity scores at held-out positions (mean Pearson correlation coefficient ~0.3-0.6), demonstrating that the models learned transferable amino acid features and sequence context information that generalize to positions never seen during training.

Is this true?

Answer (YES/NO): NO